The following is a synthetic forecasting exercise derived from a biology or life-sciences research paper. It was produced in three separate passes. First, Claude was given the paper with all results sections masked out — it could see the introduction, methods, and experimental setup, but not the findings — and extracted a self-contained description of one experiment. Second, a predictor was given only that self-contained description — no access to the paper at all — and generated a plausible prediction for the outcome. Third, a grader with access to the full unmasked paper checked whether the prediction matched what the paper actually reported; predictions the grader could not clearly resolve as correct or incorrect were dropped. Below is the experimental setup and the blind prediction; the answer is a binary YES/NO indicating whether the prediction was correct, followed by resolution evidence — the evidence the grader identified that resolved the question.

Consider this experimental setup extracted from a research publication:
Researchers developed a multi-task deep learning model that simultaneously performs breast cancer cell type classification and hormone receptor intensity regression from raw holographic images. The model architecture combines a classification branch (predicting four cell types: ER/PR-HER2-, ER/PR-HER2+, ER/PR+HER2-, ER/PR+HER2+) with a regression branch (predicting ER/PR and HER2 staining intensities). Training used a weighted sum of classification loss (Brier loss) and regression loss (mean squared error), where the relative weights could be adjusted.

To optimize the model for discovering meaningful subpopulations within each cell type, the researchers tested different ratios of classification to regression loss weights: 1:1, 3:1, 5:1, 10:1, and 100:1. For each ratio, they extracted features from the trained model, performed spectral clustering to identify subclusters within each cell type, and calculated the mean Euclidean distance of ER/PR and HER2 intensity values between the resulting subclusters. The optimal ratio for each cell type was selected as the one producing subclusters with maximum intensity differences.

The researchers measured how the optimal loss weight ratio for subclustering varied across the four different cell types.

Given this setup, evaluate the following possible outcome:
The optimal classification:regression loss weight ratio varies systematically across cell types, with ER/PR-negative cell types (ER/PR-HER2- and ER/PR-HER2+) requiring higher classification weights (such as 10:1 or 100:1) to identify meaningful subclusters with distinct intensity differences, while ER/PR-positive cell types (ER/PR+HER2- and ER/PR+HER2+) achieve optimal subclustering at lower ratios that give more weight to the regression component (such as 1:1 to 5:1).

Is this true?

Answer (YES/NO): NO